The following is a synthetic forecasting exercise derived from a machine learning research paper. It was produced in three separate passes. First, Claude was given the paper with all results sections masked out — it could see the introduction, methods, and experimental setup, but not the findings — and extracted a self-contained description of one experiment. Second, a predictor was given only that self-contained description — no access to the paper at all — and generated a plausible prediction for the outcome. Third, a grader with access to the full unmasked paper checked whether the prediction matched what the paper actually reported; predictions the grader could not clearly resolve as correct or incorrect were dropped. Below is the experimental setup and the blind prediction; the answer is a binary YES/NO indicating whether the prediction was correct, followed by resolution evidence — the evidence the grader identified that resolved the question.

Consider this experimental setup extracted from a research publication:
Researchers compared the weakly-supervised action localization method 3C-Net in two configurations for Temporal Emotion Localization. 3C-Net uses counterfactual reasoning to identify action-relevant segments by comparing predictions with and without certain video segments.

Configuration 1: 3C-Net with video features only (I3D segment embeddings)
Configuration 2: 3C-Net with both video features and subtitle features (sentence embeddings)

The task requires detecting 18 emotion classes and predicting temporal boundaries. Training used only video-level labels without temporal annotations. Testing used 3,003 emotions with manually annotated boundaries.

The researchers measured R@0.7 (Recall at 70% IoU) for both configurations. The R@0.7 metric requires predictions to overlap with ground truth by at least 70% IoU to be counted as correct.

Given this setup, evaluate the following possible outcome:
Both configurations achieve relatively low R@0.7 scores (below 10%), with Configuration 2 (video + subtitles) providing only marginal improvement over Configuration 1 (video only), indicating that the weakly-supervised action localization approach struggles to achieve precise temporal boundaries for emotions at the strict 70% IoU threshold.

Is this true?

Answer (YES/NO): NO